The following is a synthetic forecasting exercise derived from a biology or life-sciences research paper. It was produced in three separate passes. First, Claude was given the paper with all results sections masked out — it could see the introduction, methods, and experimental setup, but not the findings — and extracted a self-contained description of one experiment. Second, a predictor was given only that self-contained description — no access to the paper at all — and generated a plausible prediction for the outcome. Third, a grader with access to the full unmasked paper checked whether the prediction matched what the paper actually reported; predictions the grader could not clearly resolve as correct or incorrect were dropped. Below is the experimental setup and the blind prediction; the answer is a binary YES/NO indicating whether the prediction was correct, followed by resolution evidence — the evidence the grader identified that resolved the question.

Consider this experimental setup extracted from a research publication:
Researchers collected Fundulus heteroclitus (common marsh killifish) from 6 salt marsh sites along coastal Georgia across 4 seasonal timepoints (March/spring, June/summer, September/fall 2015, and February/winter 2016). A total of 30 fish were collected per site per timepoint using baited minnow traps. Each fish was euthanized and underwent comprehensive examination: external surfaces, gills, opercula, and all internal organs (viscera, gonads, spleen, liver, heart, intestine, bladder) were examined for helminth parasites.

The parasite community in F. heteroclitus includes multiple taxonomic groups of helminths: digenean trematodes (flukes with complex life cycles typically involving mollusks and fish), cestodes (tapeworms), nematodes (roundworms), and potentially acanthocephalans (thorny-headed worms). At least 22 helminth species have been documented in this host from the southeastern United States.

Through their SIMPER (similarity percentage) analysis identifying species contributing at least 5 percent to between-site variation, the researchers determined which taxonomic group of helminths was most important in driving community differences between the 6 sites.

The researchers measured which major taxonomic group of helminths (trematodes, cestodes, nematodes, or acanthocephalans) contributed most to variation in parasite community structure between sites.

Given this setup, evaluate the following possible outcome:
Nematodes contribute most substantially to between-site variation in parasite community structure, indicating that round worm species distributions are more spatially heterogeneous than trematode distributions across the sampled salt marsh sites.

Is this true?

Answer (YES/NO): NO